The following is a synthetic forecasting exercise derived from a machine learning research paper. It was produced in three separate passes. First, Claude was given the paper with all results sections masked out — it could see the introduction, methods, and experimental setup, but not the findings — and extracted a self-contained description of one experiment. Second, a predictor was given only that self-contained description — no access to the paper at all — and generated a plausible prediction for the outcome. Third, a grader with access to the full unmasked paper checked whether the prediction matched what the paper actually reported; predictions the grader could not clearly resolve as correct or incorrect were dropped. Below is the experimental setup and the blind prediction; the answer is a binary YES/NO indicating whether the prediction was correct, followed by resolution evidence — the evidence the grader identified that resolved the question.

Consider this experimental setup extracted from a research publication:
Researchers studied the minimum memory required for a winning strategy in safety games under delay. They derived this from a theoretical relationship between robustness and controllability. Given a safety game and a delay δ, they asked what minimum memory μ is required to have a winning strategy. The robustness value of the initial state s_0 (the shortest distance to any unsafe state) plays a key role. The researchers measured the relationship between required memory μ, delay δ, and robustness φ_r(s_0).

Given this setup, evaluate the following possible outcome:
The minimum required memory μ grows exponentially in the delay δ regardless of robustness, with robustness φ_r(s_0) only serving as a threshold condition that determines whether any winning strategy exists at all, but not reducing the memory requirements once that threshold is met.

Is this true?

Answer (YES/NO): NO